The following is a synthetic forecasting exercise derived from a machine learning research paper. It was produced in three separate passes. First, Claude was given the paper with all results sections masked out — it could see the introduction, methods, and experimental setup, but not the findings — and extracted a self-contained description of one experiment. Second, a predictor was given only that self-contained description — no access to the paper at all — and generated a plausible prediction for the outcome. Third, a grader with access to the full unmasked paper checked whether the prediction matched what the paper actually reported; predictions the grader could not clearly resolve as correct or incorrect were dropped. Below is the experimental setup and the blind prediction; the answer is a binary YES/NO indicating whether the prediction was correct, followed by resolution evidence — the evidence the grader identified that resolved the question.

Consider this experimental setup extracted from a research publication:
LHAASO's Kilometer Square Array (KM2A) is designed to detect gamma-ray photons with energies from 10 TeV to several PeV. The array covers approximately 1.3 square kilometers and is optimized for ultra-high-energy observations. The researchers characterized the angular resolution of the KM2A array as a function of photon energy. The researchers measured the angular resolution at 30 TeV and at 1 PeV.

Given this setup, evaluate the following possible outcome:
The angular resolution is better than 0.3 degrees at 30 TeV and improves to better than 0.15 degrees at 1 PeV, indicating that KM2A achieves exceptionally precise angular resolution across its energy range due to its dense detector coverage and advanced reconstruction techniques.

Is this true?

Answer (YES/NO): NO